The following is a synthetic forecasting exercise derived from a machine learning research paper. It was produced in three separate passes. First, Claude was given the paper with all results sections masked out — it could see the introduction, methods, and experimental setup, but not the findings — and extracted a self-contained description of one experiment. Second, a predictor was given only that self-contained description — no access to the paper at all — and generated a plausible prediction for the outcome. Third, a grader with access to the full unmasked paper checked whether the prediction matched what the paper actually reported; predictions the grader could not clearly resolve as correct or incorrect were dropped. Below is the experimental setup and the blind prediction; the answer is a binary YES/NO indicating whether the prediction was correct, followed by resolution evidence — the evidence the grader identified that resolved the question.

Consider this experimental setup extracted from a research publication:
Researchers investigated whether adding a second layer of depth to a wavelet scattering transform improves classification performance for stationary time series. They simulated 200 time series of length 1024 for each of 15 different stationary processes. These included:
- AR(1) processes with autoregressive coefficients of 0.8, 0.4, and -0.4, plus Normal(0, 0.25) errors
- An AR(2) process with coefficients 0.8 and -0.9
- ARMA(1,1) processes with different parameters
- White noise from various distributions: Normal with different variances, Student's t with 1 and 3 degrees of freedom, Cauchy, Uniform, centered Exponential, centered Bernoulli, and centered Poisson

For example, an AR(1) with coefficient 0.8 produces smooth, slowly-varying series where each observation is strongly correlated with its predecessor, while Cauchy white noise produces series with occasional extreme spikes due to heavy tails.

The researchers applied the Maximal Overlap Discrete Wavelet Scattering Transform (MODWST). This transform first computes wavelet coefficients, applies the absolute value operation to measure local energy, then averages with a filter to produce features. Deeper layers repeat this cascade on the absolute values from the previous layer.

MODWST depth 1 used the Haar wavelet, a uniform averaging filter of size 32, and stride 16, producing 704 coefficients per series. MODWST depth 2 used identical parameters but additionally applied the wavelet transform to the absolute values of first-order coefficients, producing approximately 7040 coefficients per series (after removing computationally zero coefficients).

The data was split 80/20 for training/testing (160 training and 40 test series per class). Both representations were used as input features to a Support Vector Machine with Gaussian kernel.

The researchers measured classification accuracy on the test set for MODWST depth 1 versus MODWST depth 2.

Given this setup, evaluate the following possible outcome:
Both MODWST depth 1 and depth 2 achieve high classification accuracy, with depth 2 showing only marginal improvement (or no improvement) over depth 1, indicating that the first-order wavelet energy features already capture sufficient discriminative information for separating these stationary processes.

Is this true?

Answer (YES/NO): NO